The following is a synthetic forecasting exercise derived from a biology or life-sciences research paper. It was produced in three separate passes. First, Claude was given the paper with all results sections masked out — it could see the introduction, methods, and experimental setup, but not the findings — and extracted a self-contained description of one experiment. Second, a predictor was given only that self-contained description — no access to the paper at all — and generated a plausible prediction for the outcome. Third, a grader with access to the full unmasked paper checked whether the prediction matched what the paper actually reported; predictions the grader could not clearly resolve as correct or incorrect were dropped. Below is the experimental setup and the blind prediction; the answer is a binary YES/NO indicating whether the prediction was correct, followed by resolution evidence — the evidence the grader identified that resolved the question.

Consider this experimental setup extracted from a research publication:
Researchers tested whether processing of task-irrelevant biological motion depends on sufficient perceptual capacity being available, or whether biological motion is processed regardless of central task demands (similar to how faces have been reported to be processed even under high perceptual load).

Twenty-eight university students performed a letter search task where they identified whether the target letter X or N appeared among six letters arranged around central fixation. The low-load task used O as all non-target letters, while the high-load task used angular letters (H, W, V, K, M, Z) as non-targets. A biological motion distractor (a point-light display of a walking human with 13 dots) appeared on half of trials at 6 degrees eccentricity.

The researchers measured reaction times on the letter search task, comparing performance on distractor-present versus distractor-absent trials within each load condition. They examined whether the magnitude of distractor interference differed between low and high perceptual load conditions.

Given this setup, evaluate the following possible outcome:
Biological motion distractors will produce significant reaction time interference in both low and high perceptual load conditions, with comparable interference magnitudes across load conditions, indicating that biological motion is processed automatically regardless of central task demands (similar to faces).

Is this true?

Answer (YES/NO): YES